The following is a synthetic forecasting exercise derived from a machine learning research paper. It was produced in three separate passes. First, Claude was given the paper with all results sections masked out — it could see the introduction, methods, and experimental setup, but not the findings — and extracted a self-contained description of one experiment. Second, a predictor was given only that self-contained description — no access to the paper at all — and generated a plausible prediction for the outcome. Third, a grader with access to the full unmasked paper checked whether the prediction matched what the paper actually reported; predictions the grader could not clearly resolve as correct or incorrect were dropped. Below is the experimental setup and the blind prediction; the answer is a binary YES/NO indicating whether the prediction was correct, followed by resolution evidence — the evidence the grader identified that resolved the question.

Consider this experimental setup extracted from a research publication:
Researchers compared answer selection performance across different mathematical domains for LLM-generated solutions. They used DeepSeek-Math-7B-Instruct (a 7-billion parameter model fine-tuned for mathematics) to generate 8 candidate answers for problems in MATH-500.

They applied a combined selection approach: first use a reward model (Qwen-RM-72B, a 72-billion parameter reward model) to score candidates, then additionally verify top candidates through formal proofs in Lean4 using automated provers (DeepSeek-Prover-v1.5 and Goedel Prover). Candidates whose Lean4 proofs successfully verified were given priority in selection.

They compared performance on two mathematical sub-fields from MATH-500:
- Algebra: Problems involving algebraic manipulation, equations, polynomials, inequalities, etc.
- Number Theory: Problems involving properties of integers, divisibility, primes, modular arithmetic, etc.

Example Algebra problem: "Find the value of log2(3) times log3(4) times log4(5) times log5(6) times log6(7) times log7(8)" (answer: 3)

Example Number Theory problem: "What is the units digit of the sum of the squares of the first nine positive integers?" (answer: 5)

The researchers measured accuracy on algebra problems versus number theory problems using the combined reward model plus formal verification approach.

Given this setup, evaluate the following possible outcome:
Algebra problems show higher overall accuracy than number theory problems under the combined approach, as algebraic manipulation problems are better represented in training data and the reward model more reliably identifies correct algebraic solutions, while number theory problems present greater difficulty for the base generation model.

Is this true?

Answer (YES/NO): YES